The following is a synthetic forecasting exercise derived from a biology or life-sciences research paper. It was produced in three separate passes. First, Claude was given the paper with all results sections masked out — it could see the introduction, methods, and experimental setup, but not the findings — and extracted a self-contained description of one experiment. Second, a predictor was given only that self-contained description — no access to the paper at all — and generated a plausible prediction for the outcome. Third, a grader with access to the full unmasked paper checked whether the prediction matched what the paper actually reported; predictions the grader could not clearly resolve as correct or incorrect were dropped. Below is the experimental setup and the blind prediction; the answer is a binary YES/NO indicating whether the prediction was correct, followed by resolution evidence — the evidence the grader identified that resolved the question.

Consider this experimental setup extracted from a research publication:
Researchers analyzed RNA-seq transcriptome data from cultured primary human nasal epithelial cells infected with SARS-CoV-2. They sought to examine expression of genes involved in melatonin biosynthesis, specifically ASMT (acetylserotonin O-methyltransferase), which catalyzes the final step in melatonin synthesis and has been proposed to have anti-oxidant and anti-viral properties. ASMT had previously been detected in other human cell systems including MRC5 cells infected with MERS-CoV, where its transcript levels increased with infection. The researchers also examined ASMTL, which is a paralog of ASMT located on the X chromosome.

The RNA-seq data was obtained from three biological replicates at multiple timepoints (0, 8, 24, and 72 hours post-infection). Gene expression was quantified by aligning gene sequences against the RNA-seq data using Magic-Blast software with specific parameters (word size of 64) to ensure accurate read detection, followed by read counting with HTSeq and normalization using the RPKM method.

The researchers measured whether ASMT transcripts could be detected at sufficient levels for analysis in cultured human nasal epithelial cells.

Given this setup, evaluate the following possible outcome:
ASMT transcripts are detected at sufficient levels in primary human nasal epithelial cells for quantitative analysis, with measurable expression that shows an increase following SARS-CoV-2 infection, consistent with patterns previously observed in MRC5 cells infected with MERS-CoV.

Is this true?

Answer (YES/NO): NO